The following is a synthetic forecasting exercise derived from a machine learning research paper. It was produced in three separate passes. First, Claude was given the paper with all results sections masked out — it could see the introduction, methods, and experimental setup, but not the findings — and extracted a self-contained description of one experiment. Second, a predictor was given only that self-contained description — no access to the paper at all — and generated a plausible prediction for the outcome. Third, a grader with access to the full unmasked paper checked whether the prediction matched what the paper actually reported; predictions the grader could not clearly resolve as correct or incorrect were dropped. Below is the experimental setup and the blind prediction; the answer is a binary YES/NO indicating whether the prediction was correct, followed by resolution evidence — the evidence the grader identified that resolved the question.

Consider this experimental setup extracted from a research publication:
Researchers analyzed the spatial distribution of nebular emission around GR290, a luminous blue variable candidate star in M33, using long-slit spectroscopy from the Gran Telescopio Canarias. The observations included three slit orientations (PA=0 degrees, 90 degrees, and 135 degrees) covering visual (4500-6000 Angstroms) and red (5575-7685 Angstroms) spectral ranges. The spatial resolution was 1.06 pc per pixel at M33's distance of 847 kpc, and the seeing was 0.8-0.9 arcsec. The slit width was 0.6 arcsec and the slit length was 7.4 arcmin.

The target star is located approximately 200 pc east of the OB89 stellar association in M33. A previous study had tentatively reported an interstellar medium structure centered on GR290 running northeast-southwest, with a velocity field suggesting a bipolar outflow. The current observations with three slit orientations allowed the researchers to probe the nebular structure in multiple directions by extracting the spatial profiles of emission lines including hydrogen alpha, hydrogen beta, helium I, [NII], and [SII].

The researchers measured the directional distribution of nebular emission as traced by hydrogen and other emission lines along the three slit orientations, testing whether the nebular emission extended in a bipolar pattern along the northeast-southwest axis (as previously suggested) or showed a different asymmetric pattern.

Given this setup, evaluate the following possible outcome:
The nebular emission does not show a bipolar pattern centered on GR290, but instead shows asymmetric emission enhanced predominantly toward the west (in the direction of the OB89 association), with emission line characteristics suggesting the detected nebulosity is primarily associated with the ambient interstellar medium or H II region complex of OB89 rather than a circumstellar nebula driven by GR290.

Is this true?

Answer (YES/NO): NO